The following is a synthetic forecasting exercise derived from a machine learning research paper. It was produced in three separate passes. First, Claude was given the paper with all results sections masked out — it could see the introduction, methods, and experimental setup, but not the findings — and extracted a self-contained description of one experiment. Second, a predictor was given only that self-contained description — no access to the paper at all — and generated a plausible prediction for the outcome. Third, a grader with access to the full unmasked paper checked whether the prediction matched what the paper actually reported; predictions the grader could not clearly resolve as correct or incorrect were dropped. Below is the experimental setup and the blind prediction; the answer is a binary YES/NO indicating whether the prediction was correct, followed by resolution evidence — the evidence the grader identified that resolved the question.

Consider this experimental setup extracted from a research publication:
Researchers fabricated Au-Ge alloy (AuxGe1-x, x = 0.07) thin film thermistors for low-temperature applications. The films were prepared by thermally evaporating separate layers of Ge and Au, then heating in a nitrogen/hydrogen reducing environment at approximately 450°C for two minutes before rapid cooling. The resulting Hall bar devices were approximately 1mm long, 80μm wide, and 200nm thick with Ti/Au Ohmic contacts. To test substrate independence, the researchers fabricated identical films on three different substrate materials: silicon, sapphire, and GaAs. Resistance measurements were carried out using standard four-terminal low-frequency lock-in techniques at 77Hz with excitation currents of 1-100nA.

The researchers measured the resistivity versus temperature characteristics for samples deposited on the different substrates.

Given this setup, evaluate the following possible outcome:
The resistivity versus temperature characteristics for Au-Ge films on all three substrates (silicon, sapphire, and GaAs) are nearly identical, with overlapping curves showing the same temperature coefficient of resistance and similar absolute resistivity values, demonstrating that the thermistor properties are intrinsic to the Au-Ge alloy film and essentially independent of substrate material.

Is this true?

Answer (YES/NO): YES